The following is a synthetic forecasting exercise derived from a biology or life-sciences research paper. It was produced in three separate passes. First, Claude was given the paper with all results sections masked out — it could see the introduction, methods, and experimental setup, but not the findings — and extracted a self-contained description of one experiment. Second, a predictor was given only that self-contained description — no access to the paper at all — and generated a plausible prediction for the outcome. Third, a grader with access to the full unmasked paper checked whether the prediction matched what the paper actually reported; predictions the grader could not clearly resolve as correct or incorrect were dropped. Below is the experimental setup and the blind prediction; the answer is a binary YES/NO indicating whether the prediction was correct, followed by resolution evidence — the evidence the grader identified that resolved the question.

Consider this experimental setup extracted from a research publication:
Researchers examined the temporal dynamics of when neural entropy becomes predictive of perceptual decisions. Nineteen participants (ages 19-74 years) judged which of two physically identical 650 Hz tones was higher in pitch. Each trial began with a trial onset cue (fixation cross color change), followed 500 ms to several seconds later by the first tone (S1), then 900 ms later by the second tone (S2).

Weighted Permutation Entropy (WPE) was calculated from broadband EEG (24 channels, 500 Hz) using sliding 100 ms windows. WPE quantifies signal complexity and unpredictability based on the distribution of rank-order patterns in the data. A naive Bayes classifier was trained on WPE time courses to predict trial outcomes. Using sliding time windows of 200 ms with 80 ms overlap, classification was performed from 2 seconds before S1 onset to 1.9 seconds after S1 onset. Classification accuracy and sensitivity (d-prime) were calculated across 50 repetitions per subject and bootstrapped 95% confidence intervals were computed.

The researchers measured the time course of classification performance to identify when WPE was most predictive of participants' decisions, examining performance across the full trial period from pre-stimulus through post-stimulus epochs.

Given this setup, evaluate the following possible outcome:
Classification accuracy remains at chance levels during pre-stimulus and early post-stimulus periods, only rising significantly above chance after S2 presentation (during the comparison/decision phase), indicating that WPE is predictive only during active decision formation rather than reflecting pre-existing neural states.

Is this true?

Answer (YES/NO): NO